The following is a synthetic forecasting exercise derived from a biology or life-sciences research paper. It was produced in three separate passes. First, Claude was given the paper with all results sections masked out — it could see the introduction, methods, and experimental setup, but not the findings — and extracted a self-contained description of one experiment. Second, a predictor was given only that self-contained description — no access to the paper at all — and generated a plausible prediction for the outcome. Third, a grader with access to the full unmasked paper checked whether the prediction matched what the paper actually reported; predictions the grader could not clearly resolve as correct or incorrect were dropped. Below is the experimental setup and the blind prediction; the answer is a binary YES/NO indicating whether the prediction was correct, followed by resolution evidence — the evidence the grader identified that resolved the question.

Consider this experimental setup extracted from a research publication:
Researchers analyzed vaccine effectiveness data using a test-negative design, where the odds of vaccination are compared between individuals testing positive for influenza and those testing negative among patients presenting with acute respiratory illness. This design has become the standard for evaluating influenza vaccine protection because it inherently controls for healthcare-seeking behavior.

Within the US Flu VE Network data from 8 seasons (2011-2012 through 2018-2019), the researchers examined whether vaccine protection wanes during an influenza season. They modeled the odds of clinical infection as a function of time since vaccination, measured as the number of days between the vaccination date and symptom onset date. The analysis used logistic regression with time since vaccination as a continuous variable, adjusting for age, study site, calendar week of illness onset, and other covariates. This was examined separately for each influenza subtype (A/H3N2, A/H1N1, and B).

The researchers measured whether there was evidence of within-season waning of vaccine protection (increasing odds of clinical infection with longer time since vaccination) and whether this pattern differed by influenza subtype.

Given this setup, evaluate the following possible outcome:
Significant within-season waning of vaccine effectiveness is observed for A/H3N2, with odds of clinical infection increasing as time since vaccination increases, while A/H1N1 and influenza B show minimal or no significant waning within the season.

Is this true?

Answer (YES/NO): NO